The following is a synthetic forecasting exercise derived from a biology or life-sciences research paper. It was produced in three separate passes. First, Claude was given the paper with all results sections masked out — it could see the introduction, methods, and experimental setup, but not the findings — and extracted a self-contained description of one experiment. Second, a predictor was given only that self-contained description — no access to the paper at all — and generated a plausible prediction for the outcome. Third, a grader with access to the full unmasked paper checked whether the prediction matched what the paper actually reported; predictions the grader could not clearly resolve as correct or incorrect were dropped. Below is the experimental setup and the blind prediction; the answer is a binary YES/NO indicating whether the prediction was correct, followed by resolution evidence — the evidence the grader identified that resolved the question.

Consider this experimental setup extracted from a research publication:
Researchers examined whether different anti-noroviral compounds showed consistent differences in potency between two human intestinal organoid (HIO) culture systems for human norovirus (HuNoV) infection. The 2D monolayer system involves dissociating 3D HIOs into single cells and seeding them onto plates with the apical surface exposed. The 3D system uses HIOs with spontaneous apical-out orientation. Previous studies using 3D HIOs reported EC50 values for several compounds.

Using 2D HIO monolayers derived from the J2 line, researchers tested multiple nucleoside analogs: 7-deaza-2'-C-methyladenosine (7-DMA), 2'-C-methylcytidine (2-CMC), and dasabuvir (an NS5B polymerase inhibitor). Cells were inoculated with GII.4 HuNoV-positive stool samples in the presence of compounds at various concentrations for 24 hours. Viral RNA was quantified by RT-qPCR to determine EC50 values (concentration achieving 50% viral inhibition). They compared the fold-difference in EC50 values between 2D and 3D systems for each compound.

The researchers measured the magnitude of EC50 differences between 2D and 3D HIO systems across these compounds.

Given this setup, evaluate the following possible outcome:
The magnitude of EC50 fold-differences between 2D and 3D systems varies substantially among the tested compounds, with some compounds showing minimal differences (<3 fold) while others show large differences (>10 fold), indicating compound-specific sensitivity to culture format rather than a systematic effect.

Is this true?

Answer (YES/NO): NO